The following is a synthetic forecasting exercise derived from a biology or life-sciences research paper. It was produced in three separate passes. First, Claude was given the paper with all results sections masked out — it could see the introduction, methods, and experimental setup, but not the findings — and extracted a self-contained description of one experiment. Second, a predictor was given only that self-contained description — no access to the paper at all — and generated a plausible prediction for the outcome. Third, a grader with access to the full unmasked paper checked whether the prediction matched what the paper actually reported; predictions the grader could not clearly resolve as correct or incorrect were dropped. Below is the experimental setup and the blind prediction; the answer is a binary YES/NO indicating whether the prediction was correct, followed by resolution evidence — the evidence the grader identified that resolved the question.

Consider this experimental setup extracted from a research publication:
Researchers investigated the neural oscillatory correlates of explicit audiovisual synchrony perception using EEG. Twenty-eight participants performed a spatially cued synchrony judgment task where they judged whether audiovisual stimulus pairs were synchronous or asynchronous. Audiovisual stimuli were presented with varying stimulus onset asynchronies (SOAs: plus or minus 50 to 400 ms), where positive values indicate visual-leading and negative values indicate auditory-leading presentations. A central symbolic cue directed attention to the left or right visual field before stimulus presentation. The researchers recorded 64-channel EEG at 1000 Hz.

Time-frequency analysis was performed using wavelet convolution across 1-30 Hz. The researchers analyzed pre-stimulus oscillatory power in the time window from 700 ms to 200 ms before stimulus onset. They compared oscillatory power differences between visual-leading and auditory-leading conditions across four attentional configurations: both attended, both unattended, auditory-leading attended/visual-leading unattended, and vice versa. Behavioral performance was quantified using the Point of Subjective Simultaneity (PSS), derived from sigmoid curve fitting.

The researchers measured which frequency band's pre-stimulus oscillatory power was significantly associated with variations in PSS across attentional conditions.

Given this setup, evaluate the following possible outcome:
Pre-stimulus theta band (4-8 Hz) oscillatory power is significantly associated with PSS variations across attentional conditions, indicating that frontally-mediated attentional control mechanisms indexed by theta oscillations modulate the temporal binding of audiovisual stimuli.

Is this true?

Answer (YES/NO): NO